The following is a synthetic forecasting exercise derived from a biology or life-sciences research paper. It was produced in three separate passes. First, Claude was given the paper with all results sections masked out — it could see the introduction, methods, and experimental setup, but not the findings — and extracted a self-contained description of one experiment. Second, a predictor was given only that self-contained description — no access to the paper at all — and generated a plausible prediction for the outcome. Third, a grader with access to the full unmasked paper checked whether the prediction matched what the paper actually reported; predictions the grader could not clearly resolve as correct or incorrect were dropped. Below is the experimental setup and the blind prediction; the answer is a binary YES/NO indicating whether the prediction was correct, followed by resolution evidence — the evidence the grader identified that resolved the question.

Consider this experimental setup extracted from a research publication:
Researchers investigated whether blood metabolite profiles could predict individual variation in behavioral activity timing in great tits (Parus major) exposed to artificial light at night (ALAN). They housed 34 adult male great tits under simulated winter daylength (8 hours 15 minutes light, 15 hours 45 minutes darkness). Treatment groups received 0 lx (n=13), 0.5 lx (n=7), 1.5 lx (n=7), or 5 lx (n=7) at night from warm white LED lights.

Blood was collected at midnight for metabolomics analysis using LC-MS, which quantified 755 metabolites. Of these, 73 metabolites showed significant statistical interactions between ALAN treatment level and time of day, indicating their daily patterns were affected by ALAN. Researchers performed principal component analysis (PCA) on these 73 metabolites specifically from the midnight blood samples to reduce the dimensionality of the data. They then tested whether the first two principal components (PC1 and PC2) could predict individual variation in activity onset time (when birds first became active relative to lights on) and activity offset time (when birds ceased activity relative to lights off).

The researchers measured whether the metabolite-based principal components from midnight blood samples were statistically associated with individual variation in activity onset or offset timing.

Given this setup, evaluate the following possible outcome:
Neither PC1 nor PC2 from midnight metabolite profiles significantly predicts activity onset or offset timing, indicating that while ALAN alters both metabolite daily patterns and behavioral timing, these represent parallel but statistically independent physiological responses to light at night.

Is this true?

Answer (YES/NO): NO